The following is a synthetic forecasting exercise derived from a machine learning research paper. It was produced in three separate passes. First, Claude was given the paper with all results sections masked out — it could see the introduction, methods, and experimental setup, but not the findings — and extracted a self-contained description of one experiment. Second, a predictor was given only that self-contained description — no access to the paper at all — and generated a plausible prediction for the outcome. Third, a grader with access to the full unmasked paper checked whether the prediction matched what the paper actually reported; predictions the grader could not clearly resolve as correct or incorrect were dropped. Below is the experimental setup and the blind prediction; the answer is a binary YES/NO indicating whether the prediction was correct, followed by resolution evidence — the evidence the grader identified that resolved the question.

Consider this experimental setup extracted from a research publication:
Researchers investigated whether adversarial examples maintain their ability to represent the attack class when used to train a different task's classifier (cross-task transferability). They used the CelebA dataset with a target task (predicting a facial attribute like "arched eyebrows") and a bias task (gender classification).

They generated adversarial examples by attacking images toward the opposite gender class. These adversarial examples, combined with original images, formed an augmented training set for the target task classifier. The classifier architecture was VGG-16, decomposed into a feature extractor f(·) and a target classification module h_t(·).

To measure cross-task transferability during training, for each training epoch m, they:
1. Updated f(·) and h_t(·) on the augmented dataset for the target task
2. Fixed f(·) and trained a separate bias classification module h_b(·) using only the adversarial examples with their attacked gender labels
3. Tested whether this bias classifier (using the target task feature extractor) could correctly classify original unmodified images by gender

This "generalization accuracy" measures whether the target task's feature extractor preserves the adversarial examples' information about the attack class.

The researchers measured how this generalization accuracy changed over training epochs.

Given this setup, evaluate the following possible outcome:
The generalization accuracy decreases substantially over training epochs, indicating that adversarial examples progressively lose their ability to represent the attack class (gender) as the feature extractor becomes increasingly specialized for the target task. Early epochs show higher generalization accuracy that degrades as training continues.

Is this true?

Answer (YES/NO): YES